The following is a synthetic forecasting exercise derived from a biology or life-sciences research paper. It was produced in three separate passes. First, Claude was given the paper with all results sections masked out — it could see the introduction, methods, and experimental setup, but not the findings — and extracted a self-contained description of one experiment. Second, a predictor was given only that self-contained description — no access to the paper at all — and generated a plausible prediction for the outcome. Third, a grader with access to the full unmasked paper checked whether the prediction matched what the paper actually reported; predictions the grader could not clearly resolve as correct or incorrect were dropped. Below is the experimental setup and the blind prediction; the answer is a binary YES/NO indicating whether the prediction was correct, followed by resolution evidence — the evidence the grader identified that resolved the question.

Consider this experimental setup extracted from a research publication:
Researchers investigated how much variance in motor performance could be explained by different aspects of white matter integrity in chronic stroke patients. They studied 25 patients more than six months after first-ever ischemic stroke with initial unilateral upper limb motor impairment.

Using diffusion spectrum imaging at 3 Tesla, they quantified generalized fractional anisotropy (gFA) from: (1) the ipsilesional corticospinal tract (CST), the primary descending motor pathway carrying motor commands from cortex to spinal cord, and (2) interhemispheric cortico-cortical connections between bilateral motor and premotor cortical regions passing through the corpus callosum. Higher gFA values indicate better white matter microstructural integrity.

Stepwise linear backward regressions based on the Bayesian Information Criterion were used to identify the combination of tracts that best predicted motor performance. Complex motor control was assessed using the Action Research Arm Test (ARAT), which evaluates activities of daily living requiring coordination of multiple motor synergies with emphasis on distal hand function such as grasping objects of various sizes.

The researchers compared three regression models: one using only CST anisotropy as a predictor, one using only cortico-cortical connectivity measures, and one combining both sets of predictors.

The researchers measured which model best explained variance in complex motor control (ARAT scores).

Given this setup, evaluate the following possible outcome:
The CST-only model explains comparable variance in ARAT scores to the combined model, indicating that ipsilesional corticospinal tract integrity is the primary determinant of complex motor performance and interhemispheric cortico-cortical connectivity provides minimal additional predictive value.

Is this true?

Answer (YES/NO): NO